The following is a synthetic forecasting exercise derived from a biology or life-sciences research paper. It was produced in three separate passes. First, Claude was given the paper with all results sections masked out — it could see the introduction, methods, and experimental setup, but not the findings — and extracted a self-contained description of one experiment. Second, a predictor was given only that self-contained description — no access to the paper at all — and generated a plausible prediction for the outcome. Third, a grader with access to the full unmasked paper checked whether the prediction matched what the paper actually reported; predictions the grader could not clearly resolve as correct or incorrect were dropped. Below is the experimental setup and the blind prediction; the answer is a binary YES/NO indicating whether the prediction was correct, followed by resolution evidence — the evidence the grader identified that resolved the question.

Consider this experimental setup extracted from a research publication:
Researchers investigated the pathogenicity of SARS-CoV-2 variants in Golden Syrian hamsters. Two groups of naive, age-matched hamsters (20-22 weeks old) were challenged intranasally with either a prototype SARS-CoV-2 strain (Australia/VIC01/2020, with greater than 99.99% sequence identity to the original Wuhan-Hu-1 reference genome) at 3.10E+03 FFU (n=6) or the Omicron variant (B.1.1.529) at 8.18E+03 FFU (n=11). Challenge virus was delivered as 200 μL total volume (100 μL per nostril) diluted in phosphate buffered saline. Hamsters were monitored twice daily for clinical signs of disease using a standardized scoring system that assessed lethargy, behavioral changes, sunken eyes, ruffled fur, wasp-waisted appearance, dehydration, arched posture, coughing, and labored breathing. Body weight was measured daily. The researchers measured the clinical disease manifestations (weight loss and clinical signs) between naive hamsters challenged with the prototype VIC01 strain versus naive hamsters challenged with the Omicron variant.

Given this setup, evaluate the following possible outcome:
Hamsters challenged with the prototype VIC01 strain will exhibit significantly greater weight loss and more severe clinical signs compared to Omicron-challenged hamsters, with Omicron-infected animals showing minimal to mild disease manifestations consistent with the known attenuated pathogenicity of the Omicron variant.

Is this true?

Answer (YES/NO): YES